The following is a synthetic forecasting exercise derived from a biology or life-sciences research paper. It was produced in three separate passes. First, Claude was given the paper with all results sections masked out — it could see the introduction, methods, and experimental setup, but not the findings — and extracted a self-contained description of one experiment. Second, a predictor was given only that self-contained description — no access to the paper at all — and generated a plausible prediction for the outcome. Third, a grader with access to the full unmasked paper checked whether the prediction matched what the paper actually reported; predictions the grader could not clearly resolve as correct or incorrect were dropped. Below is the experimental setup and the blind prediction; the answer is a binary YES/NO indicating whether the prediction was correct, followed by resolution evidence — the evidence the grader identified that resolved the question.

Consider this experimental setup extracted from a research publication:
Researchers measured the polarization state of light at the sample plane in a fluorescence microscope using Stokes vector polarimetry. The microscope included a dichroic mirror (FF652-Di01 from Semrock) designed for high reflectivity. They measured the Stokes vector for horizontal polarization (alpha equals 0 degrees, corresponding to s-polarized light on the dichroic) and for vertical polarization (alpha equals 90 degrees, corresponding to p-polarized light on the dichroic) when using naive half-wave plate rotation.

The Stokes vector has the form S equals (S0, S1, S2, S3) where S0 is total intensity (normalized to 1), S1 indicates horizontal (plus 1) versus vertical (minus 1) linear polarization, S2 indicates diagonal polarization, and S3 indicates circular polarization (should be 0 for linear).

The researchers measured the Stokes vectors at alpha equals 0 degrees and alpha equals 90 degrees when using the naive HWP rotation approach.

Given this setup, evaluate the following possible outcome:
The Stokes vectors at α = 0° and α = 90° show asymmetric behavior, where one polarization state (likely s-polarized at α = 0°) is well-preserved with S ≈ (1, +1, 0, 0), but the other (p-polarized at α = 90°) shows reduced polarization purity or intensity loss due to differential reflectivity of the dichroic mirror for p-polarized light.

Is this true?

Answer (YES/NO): NO